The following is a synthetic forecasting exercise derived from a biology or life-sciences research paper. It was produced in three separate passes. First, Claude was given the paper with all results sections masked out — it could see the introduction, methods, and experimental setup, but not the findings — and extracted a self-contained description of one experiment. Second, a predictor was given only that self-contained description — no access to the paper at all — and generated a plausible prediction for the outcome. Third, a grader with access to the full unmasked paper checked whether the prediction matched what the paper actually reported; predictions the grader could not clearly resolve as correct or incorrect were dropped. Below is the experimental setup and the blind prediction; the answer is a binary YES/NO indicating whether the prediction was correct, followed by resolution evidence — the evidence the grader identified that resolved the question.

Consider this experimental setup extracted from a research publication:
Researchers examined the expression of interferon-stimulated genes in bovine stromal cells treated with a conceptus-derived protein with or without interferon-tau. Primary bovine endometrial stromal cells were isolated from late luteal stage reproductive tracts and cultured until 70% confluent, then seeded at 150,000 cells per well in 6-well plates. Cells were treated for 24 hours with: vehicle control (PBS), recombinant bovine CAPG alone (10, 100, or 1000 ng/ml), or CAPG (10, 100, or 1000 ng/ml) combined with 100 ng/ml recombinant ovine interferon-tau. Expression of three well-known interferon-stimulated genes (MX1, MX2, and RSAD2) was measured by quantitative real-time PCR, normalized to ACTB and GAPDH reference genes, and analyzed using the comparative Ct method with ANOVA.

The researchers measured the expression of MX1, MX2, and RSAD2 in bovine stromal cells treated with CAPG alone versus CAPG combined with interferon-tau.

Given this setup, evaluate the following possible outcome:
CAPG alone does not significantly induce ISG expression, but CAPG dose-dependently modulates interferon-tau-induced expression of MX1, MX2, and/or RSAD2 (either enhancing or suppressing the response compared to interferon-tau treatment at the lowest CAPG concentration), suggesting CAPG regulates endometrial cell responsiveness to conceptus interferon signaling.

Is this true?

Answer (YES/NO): YES